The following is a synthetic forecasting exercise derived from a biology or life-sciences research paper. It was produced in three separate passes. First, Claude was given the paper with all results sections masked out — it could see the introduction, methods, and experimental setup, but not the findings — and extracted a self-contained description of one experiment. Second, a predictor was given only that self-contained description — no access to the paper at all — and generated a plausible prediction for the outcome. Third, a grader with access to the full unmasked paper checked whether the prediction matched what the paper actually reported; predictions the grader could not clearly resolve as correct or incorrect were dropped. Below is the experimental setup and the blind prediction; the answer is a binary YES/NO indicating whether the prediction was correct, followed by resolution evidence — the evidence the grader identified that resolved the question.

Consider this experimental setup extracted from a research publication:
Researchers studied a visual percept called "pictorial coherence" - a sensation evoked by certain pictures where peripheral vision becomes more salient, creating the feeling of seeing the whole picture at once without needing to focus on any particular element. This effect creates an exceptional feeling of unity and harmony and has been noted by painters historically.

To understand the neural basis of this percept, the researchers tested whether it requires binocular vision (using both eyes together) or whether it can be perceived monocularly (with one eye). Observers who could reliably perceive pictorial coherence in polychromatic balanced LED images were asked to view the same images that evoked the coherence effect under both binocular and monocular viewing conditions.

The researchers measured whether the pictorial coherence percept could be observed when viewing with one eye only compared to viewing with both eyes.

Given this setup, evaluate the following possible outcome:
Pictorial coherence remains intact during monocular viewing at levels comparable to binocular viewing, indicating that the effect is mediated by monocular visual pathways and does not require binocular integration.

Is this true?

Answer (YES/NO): NO